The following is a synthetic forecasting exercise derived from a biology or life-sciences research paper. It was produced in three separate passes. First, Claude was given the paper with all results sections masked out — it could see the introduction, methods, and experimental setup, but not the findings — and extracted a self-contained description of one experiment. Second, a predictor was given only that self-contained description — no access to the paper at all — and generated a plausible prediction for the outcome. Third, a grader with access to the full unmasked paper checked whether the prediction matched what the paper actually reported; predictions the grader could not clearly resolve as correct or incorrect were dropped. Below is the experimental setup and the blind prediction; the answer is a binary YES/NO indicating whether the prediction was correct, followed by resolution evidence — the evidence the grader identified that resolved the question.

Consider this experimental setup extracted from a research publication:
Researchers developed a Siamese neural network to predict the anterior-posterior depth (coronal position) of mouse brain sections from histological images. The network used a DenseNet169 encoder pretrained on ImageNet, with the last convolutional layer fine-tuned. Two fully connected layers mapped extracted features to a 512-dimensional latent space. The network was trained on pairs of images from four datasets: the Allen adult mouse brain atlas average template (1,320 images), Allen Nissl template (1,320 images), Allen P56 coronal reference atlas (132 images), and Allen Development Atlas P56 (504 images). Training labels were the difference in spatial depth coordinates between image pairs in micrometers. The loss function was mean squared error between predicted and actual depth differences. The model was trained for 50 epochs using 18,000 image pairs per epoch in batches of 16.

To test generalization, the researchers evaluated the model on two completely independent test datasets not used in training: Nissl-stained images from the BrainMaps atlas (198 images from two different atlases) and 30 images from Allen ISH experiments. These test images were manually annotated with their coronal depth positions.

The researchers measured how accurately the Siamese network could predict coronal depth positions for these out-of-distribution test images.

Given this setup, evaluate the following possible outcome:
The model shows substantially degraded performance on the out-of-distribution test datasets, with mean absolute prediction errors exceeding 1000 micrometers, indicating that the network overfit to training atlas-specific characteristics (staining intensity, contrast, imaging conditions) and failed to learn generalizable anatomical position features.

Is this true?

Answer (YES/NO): NO